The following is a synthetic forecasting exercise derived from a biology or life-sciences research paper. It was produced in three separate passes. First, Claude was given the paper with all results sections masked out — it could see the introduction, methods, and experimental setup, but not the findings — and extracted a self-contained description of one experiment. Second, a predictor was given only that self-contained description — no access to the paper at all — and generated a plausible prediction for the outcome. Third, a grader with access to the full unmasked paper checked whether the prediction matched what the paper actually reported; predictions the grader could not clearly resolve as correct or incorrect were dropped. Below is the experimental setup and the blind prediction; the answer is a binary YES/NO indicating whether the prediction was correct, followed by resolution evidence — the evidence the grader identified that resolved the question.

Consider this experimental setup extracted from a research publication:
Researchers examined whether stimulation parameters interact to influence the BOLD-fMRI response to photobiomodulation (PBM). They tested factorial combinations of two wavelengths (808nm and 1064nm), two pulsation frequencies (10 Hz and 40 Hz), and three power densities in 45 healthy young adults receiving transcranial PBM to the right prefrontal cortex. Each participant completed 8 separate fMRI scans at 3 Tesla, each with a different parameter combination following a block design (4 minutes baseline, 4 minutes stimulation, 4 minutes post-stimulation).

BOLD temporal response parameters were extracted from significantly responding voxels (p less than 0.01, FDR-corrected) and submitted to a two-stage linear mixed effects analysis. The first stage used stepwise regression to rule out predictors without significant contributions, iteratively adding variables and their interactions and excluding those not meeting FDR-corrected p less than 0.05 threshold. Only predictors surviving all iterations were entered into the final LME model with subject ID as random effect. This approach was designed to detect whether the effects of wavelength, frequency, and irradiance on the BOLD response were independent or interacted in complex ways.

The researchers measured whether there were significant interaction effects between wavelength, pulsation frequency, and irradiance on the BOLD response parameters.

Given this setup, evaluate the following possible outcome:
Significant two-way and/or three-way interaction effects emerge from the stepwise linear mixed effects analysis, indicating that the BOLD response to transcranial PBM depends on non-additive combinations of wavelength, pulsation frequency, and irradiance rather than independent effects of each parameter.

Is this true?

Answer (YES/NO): NO